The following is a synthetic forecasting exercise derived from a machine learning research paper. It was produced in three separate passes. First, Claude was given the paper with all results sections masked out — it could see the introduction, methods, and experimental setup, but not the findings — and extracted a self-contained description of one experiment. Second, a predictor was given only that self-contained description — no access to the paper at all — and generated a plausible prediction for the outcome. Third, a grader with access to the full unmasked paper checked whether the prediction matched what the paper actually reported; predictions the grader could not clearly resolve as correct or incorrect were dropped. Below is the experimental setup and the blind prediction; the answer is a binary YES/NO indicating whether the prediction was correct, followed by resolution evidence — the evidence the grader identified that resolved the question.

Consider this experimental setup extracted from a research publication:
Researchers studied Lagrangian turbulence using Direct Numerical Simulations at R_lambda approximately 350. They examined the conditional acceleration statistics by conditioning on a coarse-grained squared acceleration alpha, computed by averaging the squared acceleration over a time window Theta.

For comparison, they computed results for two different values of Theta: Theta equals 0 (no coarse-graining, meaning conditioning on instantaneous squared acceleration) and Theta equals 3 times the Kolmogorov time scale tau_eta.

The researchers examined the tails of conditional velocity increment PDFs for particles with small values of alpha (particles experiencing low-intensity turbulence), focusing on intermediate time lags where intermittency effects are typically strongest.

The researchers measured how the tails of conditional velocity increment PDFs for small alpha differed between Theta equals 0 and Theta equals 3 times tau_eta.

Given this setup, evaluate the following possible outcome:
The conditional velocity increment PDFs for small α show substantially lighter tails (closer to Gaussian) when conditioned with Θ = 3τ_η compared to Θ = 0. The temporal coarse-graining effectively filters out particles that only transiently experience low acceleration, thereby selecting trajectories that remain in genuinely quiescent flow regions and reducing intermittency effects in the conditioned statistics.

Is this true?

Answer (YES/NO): YES